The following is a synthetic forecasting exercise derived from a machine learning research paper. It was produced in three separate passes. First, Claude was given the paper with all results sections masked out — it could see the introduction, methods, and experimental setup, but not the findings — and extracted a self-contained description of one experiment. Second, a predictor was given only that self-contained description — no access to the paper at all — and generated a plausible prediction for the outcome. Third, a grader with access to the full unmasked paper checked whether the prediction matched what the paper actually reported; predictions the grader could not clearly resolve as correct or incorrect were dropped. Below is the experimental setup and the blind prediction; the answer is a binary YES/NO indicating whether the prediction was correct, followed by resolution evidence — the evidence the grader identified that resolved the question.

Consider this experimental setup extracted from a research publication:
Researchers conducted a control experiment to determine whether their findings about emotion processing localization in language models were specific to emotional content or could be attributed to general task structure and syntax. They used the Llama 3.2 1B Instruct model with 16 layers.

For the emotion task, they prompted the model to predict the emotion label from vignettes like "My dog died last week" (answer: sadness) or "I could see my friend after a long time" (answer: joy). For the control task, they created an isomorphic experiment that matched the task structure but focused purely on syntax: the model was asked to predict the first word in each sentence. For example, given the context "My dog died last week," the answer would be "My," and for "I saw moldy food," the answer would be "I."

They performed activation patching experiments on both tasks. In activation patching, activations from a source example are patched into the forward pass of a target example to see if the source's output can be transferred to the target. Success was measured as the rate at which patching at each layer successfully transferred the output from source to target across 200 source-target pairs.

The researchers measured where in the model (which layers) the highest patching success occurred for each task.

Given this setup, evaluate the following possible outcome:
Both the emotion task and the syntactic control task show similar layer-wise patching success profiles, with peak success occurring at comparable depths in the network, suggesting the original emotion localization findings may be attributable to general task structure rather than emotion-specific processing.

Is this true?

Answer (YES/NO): NO